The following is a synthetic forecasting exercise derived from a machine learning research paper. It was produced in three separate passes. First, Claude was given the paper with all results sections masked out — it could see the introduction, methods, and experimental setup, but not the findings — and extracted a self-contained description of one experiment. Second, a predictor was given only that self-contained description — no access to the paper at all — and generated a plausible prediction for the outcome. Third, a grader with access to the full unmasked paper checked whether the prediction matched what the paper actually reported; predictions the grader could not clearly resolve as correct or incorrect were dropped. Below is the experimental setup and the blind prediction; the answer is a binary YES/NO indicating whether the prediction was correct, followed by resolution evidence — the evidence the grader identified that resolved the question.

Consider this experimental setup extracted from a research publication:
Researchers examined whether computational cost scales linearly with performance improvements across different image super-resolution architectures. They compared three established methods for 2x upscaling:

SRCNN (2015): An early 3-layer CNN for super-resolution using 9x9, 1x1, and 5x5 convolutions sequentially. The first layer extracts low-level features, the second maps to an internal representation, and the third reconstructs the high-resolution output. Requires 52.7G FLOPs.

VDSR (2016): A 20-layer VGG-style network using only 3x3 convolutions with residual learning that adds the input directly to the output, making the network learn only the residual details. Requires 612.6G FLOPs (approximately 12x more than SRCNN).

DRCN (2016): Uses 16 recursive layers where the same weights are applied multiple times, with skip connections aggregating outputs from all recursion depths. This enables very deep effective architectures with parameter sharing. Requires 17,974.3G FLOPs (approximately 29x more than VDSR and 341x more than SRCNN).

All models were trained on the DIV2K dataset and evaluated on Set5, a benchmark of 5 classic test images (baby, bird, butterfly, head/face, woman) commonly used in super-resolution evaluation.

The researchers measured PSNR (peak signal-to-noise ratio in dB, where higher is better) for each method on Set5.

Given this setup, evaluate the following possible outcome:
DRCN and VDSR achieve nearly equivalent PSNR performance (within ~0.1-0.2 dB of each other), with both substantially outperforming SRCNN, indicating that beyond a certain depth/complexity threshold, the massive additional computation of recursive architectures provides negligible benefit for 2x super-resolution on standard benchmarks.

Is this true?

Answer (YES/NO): YES